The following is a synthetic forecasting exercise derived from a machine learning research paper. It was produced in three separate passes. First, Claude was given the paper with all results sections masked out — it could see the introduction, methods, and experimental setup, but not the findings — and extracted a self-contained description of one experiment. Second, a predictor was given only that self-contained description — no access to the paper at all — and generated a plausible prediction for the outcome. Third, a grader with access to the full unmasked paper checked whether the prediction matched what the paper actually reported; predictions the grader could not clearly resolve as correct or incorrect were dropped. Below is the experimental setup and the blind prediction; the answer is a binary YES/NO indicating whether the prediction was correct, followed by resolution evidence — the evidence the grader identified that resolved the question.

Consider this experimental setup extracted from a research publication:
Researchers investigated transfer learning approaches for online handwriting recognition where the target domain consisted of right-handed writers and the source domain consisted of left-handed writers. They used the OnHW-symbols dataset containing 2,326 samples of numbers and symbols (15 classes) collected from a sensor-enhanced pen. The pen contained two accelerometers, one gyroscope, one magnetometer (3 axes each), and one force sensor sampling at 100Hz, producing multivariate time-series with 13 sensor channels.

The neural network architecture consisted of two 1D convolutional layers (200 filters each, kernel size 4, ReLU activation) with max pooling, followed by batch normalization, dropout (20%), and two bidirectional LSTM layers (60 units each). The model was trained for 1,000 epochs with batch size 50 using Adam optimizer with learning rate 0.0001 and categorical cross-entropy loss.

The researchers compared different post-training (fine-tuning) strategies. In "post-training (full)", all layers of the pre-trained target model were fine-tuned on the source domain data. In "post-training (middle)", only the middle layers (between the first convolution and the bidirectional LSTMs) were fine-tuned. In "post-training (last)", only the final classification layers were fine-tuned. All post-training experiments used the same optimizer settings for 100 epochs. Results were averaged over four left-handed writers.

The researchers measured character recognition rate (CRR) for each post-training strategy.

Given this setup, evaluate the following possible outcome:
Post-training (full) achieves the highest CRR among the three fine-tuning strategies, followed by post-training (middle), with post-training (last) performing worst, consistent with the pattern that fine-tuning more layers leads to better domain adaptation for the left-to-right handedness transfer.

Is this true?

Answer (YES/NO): NO